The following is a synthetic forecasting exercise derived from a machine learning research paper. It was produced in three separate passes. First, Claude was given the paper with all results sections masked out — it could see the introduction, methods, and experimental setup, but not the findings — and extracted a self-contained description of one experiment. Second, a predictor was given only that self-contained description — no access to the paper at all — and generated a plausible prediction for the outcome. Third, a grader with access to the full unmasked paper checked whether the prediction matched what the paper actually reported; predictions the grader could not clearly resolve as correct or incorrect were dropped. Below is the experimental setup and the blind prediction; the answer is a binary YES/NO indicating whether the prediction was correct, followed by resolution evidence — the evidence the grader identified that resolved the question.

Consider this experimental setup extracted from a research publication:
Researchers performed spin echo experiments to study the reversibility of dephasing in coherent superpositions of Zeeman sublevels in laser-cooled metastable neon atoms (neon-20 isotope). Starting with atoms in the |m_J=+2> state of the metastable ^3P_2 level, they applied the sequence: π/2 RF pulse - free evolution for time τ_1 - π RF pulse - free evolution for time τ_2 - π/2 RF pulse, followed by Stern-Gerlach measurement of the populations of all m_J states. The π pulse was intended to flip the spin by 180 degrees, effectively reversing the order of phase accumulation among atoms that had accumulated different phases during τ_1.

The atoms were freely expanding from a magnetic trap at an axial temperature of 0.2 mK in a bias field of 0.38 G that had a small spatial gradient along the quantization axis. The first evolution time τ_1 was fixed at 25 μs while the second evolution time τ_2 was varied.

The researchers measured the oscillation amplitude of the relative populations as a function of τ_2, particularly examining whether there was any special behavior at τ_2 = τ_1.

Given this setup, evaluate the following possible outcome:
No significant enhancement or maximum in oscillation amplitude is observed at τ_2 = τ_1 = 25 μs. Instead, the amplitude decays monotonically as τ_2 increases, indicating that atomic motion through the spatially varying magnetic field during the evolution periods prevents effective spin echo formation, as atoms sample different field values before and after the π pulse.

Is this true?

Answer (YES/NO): NO